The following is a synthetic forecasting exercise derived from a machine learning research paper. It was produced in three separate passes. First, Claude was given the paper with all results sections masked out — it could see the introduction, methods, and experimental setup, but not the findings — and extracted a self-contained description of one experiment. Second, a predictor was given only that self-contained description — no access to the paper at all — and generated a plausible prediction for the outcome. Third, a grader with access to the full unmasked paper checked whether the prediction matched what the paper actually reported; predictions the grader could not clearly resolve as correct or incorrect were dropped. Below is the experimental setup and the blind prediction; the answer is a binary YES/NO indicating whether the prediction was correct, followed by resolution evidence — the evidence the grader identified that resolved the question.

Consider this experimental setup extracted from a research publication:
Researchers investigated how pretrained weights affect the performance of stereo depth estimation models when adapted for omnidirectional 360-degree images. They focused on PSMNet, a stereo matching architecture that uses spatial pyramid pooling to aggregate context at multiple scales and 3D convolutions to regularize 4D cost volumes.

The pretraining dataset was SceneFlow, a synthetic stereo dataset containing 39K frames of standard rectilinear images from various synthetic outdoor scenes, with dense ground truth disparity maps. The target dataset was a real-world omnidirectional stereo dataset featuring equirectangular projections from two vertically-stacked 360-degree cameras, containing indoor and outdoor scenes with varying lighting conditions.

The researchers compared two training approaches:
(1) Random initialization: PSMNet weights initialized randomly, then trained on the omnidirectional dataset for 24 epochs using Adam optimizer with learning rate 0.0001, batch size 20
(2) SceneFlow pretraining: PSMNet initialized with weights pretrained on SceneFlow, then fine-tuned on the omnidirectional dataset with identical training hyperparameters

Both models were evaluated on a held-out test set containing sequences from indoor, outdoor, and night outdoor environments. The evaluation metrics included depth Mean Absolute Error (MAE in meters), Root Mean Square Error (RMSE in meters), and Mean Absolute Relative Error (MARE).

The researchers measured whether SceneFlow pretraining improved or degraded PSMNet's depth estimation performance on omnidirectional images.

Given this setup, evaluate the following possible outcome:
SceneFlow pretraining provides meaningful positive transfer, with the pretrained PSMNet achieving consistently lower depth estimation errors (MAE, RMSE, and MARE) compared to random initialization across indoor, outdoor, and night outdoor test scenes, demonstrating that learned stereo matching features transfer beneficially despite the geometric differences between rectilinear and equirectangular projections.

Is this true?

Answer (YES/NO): NO